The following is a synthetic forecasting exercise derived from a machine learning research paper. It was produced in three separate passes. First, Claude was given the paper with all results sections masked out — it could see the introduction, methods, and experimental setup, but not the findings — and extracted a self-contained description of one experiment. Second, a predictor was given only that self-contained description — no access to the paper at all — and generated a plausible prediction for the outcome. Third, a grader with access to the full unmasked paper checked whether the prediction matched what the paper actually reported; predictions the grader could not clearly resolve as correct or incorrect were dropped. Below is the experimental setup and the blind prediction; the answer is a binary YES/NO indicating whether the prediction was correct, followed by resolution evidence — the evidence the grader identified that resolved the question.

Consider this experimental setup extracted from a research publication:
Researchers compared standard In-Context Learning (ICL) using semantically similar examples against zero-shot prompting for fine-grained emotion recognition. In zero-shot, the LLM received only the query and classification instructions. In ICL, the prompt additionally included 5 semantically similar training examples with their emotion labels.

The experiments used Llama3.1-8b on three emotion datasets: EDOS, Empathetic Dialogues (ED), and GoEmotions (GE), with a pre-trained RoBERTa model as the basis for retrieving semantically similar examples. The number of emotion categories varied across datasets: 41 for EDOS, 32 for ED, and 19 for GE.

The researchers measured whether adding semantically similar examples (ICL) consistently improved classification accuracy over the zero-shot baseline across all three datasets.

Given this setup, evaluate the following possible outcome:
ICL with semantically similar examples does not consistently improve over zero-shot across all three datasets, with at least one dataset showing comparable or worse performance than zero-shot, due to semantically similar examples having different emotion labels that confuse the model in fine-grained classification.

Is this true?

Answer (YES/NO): YES